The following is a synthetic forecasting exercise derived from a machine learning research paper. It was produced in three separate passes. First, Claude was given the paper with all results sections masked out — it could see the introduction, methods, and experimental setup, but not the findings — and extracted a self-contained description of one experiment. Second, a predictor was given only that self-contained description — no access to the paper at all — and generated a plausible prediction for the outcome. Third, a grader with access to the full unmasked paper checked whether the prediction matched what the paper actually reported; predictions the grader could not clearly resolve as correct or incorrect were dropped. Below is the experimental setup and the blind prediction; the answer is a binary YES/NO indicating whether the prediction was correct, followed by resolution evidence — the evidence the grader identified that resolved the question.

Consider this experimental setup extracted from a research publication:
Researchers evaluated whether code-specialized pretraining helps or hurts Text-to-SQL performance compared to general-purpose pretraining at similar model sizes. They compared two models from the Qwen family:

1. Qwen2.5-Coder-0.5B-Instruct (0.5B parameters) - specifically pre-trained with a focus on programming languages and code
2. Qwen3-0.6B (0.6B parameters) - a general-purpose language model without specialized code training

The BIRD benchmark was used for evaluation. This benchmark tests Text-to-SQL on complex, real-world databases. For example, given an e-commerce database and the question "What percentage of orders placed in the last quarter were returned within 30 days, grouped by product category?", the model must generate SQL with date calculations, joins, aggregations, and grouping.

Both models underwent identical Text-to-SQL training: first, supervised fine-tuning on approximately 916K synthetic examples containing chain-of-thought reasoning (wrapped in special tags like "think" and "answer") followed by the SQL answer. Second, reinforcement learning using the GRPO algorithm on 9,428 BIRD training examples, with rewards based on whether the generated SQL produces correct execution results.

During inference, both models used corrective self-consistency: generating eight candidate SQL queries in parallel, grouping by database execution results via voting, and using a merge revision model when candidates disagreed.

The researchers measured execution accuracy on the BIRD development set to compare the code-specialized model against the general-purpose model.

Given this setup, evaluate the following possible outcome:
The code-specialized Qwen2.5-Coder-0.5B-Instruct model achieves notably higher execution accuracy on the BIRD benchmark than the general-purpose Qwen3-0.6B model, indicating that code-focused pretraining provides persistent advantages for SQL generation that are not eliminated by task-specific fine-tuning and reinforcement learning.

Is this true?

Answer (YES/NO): NO